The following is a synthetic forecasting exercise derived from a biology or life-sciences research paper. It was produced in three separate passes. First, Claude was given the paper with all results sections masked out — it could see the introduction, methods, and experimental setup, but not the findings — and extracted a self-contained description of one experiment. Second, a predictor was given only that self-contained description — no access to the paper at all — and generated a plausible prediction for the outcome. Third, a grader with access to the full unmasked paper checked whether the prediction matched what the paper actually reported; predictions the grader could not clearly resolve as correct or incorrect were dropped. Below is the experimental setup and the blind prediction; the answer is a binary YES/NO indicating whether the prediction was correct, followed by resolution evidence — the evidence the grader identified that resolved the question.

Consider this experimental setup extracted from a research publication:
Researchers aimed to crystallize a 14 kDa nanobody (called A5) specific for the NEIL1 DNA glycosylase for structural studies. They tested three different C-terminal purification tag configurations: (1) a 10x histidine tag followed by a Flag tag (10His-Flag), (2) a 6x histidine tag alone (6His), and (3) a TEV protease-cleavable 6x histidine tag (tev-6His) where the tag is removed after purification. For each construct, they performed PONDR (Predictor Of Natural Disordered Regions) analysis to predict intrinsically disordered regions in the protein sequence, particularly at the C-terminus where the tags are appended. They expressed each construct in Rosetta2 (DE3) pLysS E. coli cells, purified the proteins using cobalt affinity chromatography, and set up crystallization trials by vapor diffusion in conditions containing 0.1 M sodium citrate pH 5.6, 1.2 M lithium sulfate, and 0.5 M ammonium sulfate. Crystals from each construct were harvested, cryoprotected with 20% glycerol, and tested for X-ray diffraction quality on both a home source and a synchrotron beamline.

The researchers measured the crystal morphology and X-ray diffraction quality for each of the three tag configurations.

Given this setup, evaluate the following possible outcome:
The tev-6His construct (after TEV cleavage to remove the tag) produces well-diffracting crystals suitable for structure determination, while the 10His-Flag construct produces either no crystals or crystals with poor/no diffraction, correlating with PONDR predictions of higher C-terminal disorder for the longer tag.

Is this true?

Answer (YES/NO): YES